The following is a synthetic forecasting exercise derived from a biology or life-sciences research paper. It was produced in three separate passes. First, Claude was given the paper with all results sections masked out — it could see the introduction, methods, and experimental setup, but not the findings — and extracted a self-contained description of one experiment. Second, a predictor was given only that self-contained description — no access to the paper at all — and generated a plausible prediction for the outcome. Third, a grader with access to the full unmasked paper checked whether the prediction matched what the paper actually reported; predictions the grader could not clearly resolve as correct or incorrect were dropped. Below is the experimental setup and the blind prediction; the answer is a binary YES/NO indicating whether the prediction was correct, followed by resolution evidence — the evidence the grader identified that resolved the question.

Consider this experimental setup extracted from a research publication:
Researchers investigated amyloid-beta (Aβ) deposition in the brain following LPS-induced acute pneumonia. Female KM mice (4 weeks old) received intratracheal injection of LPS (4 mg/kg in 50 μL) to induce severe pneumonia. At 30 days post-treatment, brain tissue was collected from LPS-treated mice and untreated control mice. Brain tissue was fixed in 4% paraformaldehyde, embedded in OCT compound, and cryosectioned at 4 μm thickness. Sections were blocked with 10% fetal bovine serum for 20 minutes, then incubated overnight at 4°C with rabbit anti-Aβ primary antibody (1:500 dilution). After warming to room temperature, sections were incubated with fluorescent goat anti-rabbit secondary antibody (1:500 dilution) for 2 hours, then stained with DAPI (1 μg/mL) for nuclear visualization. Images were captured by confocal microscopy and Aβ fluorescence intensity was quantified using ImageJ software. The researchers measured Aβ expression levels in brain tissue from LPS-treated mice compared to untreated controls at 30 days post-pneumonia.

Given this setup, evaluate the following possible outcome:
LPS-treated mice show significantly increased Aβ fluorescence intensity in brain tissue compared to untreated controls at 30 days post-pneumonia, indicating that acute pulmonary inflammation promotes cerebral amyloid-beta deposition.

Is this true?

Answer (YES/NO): YES